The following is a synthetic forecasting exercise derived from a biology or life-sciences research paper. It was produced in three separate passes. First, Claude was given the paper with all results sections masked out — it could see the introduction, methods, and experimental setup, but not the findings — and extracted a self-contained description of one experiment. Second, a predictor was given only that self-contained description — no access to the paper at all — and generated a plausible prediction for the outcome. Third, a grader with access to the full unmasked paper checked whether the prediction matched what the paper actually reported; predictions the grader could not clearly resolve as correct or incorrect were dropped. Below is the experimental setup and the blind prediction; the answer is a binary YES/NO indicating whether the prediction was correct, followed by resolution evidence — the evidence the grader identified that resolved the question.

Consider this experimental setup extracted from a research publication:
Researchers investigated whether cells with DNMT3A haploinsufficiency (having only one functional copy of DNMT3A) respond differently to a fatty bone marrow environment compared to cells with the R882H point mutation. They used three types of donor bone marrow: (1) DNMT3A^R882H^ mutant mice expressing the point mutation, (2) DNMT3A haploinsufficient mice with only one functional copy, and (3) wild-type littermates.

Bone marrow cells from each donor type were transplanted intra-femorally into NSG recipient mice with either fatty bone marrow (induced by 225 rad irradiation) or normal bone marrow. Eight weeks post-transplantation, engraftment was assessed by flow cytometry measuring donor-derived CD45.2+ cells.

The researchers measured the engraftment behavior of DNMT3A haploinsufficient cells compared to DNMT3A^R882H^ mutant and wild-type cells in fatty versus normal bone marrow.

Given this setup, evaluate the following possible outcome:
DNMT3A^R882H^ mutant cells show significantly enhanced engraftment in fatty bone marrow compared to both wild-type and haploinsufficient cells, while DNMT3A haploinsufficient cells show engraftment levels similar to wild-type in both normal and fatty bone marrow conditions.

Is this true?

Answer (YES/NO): NO